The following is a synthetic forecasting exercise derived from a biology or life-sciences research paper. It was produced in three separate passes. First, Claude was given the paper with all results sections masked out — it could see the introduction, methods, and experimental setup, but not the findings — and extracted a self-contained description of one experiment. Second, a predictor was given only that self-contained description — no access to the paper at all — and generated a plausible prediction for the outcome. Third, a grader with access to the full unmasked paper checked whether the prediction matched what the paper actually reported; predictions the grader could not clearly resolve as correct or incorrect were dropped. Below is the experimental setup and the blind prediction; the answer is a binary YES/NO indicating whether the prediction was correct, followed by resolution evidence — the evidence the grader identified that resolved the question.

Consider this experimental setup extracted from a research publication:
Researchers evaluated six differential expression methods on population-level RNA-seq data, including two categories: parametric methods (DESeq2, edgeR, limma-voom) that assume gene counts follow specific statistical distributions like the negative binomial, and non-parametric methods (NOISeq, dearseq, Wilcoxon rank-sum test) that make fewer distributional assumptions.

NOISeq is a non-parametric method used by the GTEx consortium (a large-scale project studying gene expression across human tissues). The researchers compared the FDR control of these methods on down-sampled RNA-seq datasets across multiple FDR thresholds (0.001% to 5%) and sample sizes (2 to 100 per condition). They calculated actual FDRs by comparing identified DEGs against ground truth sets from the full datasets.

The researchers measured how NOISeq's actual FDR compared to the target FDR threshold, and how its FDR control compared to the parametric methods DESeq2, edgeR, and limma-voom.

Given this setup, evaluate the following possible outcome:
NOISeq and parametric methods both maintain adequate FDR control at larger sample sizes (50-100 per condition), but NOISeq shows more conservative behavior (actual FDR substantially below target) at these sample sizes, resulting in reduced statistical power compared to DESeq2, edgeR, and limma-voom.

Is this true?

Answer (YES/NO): NO